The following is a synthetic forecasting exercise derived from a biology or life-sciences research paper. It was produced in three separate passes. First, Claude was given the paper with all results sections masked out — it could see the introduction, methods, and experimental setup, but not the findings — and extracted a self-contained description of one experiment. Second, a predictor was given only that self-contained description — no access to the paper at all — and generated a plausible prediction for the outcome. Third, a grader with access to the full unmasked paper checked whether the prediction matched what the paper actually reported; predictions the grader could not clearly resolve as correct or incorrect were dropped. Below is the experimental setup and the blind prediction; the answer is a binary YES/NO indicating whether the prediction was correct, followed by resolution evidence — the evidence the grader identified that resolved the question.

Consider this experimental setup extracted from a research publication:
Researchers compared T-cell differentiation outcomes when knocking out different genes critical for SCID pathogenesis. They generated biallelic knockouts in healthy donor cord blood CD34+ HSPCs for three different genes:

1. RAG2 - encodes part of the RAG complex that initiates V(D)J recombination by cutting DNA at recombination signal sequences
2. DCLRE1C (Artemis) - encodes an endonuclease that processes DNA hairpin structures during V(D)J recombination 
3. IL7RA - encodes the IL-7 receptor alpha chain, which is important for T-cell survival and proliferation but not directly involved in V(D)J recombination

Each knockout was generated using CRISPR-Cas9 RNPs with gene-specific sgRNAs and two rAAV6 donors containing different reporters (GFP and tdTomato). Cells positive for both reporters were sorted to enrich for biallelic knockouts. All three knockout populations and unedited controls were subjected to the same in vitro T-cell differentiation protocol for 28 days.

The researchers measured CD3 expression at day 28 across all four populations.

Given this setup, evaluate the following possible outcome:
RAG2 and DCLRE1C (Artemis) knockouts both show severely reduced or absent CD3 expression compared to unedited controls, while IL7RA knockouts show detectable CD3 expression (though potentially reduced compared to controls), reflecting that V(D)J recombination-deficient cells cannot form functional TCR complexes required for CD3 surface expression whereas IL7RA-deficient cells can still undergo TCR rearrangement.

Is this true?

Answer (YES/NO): NO